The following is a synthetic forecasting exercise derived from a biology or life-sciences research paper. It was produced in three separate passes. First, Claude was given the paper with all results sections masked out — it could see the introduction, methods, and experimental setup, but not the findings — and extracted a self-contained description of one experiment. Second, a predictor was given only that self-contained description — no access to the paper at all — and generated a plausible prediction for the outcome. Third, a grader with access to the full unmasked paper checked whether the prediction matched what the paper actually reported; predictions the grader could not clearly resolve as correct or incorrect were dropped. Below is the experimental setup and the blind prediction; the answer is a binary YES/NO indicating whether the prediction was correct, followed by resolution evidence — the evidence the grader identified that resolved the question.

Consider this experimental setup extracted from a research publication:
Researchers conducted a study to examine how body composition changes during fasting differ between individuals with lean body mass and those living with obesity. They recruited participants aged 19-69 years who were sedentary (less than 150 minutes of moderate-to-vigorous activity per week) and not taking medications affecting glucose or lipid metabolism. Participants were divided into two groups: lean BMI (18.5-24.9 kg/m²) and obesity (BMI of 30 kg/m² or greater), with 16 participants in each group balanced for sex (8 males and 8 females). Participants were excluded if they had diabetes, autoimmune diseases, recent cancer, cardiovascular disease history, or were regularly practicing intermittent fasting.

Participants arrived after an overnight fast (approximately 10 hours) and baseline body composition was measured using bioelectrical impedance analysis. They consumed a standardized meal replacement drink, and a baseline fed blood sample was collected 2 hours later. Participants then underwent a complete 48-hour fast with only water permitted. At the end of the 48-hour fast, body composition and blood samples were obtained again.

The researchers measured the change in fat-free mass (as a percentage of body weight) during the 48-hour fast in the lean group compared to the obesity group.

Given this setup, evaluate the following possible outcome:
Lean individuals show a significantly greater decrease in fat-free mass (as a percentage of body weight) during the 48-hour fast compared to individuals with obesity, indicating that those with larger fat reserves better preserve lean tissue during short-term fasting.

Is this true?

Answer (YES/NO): NO